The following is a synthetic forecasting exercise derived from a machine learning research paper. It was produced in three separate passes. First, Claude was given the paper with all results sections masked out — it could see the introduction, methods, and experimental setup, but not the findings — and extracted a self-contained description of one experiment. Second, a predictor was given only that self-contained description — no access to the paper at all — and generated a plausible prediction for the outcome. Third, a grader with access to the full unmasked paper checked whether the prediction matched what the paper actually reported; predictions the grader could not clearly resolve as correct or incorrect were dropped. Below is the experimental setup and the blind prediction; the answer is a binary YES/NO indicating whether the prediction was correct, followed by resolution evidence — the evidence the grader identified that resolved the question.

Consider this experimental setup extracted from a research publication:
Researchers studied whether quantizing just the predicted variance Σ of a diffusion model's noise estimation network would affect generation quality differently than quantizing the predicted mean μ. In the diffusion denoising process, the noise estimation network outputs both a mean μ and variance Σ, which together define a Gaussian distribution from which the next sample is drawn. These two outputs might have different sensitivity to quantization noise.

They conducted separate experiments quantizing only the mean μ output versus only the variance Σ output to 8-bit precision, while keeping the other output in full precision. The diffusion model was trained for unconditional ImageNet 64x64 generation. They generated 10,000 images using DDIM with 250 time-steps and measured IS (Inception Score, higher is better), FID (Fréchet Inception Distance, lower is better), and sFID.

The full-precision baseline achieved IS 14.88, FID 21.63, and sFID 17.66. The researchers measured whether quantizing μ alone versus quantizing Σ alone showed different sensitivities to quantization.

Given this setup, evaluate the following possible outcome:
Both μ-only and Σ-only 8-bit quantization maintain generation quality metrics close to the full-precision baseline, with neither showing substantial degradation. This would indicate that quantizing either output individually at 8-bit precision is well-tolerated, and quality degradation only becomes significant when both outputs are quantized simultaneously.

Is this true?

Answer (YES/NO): NO